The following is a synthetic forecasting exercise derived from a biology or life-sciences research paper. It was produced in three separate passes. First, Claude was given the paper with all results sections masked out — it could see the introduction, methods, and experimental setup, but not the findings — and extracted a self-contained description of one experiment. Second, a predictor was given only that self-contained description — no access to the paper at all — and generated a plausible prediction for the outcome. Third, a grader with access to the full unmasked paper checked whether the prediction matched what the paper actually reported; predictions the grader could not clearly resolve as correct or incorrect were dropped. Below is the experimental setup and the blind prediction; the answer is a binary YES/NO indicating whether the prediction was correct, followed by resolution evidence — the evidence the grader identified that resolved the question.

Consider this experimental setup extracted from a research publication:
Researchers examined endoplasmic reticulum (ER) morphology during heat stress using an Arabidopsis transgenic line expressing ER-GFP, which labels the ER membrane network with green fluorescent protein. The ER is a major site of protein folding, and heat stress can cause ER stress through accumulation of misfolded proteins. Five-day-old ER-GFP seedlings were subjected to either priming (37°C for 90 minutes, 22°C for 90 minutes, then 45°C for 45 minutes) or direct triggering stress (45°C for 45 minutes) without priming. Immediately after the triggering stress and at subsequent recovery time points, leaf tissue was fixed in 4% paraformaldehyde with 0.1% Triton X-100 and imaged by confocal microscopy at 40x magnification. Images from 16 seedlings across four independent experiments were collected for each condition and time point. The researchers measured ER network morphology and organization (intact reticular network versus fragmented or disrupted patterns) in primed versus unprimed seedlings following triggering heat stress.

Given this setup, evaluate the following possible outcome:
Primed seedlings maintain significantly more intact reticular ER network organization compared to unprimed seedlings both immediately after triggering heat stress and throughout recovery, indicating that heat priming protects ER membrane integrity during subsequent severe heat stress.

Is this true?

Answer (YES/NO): NO